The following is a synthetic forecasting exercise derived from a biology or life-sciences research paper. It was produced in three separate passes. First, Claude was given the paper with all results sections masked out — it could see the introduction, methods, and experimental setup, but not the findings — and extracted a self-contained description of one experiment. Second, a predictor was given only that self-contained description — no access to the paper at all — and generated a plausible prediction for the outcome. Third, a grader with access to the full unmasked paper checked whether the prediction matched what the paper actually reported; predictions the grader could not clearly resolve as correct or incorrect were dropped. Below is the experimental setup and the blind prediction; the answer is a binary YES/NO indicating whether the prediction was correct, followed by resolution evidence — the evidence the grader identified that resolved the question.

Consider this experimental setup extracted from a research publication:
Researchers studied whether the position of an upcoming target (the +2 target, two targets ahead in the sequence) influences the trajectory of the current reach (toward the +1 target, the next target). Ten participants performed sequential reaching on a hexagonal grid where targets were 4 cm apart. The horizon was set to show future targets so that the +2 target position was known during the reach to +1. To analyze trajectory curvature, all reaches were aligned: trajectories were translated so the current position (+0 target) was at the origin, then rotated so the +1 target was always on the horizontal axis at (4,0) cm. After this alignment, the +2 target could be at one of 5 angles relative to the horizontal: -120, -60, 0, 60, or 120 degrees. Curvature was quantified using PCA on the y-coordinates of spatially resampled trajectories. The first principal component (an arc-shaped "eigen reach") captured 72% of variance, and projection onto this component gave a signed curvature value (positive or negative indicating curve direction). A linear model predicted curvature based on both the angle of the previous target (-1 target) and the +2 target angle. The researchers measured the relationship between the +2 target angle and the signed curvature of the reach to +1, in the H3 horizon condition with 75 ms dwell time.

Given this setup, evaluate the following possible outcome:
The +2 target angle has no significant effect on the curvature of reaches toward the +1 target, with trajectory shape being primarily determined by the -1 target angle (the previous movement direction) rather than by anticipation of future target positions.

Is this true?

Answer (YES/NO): NO